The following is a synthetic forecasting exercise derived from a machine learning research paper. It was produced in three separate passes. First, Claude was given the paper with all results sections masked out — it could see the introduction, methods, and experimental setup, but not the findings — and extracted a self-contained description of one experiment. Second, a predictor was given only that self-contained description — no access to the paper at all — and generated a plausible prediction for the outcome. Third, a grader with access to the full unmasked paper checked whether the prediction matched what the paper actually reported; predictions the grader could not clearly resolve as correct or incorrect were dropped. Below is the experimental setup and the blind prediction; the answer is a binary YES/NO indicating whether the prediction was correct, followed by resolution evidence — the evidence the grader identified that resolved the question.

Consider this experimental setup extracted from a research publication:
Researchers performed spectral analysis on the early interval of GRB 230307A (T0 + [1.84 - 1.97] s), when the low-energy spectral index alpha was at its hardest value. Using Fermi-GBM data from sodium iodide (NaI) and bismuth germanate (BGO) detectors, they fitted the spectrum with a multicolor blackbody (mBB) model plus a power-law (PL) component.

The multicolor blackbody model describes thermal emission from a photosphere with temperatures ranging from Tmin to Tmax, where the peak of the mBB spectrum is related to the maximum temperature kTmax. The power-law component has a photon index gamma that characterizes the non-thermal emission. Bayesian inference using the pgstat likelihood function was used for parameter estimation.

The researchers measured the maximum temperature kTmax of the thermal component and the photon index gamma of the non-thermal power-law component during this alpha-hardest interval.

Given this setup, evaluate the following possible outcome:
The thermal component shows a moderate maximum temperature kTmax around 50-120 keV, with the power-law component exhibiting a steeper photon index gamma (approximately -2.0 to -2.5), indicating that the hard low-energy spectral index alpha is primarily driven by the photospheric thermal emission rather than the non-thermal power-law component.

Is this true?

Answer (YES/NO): NO